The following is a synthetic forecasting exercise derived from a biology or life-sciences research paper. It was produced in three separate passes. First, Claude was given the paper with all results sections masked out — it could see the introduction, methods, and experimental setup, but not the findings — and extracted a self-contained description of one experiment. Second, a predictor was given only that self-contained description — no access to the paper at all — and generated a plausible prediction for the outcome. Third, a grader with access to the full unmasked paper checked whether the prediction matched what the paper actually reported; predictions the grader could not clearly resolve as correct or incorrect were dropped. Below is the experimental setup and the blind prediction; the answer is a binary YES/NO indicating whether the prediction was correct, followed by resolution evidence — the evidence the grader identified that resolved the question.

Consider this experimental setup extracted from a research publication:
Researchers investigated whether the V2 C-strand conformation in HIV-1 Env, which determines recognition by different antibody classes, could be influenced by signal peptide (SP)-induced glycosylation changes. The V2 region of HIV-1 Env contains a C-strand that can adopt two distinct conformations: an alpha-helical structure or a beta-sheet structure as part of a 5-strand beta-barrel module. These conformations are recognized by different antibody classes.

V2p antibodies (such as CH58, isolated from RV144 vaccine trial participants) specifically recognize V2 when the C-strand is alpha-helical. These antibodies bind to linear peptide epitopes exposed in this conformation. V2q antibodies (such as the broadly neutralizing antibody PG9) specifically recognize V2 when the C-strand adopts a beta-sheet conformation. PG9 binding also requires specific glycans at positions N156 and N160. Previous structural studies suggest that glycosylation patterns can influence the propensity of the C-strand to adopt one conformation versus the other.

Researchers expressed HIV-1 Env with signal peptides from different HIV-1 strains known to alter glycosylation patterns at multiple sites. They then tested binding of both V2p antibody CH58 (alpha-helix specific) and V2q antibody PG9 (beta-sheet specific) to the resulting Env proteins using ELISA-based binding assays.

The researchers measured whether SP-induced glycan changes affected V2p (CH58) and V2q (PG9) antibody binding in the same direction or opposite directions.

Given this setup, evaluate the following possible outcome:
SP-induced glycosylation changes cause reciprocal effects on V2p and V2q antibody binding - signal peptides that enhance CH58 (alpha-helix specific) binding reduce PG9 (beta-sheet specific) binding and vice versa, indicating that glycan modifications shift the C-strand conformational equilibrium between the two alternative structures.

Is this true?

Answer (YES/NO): NO